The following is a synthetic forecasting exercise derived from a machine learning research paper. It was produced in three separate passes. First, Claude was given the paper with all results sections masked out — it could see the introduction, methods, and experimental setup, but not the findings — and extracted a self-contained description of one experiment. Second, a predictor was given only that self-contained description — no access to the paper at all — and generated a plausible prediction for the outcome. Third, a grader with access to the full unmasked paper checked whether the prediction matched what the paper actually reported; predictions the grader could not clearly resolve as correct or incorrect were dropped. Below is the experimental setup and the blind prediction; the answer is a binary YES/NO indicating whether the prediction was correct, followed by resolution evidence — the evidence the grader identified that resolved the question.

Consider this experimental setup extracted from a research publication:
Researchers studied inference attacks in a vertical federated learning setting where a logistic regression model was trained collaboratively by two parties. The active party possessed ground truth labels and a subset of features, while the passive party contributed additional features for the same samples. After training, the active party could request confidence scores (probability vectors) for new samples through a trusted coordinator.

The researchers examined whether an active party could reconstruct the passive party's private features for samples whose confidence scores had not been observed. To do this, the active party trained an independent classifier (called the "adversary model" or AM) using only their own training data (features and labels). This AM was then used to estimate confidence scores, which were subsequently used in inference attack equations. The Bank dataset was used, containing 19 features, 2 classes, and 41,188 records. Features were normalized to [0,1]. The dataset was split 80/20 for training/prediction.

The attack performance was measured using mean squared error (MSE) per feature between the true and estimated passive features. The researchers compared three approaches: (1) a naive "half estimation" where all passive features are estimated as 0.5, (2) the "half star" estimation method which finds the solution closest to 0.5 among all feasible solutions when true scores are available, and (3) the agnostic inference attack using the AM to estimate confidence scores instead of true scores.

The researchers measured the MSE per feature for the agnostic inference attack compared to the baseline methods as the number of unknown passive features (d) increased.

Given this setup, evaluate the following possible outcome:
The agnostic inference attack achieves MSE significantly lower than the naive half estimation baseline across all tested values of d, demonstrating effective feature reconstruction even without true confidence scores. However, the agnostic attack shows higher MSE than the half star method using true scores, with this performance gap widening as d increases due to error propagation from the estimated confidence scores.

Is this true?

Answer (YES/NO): NO